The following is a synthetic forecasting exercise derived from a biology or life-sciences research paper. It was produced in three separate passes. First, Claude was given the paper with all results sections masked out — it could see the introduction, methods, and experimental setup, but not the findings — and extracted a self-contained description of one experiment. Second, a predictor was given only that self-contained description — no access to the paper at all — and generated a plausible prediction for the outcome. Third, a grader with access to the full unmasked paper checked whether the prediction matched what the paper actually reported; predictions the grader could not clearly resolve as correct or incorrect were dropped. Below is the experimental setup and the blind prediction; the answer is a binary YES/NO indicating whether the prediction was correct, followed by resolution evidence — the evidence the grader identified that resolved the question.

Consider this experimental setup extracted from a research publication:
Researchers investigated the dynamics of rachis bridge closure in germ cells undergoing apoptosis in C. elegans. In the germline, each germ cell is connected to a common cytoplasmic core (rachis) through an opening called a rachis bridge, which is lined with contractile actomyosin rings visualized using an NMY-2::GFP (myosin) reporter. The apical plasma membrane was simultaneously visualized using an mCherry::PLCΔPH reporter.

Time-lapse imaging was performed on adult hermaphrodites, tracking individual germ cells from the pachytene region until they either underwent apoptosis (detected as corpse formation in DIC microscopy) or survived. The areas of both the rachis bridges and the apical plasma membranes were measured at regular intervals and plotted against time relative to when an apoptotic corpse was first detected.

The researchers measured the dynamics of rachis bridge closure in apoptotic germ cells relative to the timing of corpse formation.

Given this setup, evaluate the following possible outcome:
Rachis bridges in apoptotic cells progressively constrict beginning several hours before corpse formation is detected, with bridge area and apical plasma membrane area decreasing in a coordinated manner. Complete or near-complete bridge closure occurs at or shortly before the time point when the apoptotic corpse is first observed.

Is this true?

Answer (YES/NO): NO